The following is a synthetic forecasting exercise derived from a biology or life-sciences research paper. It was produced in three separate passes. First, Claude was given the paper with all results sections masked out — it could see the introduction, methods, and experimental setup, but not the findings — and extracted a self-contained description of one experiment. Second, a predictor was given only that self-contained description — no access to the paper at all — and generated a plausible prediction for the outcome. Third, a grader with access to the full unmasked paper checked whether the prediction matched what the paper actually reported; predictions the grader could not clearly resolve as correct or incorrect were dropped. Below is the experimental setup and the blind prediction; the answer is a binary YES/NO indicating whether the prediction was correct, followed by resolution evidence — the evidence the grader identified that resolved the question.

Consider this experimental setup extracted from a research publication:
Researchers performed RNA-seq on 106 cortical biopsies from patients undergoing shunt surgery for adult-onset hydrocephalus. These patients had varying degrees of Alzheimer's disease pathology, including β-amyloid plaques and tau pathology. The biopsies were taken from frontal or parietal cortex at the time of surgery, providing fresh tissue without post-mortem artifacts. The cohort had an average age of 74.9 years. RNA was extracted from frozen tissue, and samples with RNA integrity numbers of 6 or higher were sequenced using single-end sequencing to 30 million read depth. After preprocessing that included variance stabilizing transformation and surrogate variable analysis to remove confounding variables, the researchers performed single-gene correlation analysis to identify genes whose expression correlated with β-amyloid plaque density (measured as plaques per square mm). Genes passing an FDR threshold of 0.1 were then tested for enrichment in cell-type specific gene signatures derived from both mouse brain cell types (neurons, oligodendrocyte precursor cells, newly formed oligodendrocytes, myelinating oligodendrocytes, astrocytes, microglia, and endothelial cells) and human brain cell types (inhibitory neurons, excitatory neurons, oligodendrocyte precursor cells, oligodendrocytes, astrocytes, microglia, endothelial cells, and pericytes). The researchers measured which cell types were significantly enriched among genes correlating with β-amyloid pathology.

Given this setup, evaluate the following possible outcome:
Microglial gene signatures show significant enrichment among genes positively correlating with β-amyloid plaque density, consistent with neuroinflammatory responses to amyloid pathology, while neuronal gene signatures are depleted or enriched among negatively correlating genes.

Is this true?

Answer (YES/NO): NO